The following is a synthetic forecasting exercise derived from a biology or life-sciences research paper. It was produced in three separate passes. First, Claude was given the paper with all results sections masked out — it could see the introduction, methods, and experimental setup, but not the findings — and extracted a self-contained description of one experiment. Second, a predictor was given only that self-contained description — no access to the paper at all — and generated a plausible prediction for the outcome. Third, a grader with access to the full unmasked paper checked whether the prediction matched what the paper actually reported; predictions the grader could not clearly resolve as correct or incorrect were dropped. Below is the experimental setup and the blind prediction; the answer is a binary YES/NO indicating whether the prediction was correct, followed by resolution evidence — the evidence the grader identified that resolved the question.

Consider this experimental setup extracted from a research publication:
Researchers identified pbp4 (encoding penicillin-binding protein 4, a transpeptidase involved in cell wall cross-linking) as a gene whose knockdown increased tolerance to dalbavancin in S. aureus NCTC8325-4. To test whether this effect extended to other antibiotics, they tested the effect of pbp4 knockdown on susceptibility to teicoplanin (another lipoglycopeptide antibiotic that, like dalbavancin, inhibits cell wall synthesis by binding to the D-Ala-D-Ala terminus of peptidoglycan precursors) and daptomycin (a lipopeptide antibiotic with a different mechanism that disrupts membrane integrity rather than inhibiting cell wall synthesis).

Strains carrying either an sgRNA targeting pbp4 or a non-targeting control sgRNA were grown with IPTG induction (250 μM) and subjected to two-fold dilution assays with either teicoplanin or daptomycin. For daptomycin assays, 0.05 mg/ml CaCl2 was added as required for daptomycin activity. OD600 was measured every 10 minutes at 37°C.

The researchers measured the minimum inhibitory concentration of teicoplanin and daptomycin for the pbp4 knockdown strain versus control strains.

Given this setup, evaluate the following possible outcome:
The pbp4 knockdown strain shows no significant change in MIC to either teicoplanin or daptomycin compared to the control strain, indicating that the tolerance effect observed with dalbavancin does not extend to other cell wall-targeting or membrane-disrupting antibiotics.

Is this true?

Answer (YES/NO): NO